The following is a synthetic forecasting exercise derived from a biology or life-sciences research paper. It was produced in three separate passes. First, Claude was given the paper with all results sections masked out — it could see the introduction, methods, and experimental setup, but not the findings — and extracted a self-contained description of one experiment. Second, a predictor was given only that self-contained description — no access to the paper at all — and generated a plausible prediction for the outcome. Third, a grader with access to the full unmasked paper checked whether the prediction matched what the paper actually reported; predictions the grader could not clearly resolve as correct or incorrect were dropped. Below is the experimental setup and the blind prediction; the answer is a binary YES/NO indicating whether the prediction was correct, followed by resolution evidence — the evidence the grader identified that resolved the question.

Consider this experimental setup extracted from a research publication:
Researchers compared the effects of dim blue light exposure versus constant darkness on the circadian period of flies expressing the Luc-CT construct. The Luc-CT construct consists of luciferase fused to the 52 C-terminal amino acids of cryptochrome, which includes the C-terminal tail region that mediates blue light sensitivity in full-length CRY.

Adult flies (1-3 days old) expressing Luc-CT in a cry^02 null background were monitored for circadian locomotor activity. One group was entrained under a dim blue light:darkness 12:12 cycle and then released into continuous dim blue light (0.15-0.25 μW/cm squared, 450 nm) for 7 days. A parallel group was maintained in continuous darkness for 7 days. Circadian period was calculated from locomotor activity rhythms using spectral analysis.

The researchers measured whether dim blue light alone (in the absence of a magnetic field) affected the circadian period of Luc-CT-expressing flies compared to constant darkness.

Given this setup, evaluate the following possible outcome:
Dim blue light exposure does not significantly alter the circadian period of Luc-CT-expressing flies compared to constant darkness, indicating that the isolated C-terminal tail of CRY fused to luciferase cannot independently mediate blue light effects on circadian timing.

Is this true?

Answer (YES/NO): NO